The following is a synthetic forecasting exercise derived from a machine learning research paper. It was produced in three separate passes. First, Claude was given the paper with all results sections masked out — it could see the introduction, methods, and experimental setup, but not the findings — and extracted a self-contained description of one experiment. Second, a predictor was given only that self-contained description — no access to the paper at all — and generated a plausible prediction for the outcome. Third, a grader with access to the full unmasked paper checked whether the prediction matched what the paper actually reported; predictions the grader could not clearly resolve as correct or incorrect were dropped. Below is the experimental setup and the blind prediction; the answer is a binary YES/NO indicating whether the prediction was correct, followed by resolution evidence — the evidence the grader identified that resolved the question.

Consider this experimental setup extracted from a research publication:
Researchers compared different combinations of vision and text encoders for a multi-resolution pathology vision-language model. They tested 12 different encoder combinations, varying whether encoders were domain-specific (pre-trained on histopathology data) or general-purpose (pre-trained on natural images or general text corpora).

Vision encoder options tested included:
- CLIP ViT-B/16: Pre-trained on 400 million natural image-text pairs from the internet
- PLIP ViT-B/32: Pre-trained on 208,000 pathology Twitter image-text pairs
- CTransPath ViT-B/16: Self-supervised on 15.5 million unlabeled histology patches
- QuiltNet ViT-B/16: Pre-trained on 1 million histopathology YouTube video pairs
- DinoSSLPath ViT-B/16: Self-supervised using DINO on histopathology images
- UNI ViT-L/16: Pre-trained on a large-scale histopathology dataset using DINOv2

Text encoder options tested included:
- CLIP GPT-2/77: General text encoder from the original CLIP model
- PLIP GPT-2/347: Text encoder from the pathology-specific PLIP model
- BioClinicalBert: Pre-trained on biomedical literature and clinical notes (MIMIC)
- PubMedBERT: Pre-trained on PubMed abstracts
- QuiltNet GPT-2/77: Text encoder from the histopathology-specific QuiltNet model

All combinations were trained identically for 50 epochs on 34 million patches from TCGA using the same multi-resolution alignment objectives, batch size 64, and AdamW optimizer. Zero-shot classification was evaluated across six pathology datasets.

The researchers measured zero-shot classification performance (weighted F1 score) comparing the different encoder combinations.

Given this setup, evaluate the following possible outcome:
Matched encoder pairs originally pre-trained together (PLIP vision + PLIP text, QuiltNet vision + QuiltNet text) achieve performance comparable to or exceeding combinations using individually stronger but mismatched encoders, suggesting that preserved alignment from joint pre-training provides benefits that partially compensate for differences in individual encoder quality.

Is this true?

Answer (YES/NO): NO